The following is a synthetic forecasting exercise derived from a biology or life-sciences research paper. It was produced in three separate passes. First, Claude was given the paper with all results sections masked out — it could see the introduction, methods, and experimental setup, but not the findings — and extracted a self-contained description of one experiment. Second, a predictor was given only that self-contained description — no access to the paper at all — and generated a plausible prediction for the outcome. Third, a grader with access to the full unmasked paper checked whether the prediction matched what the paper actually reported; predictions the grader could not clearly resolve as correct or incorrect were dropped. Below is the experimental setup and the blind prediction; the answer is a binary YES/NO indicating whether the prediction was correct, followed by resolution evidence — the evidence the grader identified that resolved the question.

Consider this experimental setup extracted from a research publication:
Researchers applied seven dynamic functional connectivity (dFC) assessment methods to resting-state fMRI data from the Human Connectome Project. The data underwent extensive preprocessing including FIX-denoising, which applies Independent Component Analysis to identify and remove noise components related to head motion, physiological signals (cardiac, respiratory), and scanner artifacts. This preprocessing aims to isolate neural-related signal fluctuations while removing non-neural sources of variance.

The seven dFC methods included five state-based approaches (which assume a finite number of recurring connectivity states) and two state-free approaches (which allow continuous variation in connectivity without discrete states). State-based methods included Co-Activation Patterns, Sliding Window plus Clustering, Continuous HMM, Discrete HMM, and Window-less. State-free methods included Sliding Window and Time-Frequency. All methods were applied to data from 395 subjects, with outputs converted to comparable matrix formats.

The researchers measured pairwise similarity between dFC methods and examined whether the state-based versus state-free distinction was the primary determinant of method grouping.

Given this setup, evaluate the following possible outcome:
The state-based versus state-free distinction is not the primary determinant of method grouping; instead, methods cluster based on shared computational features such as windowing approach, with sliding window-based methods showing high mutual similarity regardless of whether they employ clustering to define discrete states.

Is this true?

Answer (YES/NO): NO